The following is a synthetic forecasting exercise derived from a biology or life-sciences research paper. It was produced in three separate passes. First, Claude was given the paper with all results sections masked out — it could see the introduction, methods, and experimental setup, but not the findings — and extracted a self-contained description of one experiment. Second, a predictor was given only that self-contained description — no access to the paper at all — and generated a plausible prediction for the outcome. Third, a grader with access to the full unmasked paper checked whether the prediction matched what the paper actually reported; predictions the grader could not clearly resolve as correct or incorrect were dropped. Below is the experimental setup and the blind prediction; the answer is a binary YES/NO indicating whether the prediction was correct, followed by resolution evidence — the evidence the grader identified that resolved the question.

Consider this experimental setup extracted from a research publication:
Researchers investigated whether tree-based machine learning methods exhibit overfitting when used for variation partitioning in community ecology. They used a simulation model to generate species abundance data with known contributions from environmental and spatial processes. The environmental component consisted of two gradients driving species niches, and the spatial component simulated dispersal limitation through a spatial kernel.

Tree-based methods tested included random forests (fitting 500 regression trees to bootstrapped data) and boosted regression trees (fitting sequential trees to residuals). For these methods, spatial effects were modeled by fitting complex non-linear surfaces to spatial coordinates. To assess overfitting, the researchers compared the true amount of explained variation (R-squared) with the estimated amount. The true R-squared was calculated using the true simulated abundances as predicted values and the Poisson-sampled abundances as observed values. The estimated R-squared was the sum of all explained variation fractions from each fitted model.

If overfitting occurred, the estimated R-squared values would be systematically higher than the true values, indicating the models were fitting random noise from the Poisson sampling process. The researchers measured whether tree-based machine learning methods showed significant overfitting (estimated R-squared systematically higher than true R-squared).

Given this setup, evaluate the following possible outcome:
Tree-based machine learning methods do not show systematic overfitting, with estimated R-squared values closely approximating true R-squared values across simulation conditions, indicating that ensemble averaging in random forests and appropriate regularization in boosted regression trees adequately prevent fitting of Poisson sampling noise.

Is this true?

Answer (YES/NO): YES